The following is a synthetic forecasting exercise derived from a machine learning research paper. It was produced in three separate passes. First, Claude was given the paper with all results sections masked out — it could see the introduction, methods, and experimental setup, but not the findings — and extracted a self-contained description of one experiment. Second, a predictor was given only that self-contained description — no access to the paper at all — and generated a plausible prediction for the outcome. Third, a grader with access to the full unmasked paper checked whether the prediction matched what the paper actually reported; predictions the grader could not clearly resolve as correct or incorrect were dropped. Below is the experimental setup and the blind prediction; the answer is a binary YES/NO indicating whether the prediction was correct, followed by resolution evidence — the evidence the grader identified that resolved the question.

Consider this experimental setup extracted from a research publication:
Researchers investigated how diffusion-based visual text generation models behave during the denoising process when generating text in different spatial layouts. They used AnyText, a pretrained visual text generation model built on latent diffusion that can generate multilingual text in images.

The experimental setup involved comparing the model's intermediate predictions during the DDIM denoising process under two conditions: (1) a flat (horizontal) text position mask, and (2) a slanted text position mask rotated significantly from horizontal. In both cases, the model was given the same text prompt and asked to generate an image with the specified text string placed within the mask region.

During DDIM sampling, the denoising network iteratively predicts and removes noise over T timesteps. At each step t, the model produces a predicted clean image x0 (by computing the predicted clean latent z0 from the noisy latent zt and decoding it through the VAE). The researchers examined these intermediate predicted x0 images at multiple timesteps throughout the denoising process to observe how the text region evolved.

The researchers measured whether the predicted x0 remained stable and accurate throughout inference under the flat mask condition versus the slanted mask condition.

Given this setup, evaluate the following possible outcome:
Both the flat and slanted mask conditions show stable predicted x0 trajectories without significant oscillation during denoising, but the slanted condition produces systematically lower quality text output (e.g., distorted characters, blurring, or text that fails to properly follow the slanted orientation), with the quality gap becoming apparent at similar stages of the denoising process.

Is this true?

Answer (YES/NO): NO